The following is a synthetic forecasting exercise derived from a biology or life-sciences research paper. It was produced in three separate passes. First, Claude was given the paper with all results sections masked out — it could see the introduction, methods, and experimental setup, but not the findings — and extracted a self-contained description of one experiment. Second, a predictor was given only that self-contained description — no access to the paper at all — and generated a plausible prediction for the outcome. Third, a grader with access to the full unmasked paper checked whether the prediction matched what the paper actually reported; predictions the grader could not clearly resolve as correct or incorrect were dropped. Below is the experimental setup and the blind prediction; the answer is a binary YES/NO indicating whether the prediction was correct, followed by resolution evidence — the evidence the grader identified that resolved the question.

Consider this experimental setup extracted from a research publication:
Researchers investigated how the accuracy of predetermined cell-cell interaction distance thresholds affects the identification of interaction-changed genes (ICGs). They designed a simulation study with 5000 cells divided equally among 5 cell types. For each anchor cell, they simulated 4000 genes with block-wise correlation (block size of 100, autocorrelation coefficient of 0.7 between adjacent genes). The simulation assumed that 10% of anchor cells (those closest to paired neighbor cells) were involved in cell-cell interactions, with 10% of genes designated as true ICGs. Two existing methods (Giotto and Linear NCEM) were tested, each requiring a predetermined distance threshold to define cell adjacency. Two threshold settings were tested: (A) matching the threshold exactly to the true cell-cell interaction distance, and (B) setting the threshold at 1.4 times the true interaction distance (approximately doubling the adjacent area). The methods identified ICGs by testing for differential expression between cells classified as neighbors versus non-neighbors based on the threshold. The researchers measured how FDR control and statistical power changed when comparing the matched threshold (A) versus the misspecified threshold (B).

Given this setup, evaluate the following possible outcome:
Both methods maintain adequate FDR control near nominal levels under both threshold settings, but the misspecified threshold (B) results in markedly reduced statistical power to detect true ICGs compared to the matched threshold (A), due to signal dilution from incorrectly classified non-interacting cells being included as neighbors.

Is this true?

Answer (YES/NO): YES